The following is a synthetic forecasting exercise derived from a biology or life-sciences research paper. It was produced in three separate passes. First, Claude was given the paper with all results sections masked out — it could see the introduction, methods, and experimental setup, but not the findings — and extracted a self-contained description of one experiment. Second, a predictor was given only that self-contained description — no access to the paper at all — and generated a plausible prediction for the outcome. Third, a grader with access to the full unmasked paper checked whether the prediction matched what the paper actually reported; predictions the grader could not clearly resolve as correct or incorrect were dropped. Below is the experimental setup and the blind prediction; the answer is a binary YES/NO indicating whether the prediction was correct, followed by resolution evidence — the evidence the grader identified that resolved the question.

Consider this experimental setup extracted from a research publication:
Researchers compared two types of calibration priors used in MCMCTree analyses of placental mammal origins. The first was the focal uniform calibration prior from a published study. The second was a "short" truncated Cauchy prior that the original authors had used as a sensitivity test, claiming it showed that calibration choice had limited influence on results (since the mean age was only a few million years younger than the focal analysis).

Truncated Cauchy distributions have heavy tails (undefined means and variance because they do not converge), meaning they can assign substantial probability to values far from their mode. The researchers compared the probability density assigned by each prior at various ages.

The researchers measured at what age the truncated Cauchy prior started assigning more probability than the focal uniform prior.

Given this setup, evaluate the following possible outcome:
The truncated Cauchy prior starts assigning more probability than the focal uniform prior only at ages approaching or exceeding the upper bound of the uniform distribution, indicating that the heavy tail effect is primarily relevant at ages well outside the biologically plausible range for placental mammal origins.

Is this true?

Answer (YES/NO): NO